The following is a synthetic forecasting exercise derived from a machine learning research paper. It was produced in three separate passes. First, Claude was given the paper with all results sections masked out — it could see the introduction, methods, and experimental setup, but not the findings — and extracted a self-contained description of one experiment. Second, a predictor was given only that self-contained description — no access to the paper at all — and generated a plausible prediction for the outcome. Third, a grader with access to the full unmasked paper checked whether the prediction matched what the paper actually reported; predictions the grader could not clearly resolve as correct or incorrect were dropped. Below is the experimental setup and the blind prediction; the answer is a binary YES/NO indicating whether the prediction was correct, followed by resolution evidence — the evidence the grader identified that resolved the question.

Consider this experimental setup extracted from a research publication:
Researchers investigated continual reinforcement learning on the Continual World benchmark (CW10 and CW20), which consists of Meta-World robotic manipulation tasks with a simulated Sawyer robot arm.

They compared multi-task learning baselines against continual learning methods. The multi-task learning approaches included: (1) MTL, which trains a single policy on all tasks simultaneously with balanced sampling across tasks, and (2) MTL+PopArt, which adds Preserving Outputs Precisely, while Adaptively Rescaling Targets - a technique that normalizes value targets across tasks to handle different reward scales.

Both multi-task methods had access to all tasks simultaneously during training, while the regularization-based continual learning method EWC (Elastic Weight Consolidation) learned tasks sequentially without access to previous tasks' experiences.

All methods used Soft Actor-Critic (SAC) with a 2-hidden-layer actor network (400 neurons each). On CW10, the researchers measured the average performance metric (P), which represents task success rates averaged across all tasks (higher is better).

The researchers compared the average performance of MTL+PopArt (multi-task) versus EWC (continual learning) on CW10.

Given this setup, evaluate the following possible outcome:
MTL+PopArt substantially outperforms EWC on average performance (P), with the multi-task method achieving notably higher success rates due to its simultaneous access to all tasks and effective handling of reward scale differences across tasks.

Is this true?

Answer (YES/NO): NO